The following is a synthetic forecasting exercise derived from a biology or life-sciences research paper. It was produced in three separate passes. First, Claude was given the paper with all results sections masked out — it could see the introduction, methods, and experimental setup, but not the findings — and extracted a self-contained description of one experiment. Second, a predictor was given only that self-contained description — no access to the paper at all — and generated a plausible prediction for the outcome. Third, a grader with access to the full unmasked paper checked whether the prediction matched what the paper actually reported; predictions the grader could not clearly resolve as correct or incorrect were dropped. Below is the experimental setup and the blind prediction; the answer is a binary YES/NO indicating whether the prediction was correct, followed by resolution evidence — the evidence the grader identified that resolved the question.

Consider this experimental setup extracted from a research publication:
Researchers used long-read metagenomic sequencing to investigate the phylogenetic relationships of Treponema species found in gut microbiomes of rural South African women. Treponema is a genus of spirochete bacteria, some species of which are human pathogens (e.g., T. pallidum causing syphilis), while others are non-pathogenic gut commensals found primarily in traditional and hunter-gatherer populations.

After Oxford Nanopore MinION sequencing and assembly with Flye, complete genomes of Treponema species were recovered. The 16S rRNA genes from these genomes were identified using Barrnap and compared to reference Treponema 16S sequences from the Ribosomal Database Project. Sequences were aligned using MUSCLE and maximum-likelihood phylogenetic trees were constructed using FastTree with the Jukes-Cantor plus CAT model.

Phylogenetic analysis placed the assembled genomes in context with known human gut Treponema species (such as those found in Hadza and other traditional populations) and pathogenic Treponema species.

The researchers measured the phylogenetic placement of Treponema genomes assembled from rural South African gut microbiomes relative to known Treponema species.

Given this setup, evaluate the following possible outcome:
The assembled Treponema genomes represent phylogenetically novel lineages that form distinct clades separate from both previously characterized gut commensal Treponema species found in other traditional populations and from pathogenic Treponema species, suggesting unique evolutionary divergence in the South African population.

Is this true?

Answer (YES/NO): NO